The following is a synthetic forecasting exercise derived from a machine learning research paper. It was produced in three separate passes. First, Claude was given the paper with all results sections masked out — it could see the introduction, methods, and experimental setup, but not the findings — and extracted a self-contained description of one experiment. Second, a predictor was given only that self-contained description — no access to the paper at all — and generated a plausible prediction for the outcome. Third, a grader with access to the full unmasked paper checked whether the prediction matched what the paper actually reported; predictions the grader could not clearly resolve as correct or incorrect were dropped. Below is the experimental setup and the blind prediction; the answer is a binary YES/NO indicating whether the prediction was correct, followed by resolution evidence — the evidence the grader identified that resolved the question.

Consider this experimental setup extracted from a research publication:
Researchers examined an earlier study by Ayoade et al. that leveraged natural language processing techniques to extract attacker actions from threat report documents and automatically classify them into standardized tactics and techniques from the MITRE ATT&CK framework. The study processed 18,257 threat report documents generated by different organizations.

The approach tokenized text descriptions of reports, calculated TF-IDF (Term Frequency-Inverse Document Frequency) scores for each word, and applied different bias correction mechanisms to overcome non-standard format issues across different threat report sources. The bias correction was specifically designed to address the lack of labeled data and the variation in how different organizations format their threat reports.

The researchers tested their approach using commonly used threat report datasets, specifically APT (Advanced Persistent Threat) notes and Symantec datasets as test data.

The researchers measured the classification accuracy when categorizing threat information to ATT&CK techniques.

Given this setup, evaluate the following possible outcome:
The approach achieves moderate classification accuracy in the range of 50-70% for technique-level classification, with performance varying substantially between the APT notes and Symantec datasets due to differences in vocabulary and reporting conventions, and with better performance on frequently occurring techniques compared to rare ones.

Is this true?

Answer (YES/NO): NO